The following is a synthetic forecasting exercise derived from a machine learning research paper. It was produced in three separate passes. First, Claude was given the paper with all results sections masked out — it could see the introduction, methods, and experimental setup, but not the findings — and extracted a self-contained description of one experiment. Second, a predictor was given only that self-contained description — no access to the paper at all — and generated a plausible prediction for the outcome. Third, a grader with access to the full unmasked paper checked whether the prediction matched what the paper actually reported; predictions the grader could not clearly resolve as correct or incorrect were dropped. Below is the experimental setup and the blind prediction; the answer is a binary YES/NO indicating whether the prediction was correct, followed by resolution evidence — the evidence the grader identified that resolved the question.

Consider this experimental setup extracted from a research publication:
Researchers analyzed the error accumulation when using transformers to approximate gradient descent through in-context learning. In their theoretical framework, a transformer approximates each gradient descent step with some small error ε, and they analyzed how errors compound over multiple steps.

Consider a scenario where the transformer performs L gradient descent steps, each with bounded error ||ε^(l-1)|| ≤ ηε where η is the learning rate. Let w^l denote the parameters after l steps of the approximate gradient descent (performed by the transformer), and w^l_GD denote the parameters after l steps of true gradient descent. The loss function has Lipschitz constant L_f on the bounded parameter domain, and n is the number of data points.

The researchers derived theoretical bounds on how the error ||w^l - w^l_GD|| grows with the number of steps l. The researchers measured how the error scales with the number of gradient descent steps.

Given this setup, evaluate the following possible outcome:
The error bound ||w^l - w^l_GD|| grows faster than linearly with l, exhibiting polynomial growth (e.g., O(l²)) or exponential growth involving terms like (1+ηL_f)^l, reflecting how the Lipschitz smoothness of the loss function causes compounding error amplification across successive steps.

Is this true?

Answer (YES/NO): YES